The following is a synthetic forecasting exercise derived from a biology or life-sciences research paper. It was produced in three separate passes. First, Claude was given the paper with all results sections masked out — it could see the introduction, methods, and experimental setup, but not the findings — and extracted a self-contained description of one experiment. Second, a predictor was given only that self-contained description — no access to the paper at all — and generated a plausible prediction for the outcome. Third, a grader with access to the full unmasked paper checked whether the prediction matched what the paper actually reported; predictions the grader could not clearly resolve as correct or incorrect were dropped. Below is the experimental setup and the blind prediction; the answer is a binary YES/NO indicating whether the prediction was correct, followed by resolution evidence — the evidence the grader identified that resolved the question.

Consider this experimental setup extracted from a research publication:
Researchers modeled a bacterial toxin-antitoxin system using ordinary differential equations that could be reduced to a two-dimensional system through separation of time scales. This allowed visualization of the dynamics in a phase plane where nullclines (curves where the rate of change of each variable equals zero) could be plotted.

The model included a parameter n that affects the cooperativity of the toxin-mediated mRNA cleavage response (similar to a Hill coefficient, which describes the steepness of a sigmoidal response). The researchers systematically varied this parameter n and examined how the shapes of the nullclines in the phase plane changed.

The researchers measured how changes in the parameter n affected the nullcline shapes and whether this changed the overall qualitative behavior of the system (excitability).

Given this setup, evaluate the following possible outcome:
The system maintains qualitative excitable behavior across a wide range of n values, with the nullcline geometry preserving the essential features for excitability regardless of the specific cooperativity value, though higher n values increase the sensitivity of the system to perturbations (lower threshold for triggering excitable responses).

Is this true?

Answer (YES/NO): NO